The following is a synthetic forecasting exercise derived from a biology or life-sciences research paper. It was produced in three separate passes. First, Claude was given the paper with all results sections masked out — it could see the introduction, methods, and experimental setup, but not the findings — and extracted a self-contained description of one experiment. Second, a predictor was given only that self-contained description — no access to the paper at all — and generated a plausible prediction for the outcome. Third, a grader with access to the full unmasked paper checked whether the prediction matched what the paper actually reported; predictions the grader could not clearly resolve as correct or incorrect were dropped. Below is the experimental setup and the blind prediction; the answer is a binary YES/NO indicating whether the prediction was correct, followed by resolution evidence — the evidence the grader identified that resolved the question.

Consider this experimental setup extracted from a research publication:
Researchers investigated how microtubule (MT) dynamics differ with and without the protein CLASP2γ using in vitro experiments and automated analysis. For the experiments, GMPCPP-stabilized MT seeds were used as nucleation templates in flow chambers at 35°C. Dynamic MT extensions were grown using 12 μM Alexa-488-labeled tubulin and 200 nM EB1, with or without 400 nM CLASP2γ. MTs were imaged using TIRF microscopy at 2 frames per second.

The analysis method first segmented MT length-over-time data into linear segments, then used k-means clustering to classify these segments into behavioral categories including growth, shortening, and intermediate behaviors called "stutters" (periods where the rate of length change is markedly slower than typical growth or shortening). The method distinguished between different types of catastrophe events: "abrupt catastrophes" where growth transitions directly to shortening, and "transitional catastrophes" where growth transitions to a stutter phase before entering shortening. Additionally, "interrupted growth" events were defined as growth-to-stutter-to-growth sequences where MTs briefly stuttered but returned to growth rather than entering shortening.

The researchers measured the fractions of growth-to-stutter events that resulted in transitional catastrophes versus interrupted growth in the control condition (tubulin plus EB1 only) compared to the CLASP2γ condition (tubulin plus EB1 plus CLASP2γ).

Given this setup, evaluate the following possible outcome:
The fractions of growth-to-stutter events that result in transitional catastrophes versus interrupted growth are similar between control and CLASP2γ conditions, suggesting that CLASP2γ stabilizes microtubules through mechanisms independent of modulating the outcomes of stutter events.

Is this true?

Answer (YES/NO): NO